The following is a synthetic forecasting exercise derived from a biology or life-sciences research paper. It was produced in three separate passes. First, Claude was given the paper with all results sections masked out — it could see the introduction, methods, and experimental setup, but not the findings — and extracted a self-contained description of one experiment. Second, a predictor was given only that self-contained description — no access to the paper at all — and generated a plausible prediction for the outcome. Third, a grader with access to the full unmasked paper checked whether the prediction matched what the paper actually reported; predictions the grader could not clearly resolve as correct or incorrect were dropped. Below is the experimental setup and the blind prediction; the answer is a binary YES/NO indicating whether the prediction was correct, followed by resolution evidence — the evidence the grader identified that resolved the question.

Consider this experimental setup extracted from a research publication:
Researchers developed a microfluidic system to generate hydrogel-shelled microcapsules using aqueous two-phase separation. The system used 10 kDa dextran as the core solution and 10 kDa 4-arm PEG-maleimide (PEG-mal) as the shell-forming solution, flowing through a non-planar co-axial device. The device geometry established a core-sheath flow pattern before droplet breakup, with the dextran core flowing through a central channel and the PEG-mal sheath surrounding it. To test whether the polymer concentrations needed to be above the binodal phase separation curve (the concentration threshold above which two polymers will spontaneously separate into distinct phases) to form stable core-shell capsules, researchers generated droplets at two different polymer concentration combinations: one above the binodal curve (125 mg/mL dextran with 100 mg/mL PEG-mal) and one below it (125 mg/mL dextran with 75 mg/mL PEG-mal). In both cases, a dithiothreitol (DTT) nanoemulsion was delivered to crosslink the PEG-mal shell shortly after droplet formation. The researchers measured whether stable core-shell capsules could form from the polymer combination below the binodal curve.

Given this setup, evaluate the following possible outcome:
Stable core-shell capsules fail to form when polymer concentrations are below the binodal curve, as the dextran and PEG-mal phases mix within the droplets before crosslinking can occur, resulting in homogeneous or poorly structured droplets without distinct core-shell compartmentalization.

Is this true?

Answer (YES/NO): NO